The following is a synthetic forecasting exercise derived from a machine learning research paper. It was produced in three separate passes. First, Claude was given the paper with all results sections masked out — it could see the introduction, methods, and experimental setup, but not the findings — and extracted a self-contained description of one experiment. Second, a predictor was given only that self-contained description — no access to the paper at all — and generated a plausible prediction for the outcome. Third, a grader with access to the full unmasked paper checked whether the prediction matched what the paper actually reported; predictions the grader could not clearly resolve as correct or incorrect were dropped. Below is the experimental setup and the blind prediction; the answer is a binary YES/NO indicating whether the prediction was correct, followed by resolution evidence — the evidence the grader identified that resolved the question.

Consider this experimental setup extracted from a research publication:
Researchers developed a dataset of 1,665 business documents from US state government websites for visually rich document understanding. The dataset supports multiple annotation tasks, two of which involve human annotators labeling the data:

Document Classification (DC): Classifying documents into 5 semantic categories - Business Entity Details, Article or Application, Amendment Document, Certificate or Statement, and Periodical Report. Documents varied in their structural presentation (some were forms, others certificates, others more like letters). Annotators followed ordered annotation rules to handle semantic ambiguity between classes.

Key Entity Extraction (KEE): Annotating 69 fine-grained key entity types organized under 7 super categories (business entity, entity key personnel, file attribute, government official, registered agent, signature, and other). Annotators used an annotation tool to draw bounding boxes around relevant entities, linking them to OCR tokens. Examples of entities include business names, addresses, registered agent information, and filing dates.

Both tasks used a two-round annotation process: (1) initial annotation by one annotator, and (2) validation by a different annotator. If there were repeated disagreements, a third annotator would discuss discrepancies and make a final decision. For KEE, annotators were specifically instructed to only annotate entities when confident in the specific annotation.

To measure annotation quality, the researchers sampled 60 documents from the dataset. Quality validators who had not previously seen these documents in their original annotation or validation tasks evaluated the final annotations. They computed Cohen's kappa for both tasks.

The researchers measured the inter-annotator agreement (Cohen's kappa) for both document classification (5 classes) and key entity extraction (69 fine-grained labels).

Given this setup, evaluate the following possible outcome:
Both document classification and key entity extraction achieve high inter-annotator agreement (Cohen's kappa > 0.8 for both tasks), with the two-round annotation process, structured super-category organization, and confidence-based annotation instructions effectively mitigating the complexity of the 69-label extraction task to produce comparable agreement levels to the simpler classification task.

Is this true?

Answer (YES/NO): YES